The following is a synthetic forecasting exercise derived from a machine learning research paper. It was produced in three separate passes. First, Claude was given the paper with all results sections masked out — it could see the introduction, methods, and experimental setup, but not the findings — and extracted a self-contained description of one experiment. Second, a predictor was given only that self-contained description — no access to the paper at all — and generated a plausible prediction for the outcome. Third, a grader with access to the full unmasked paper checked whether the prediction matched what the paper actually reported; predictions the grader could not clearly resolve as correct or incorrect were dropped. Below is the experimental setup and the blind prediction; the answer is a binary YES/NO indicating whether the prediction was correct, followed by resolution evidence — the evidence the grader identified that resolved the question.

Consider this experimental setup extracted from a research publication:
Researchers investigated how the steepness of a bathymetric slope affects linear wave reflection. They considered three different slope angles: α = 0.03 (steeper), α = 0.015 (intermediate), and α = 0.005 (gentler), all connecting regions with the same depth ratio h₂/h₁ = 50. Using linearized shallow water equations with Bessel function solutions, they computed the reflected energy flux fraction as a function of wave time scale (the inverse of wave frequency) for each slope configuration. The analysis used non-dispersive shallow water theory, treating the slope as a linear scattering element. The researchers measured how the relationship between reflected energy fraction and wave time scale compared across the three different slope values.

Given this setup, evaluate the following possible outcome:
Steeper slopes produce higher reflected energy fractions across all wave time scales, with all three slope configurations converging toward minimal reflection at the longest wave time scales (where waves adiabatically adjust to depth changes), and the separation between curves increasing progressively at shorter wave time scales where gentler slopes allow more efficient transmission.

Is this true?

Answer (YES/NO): NO